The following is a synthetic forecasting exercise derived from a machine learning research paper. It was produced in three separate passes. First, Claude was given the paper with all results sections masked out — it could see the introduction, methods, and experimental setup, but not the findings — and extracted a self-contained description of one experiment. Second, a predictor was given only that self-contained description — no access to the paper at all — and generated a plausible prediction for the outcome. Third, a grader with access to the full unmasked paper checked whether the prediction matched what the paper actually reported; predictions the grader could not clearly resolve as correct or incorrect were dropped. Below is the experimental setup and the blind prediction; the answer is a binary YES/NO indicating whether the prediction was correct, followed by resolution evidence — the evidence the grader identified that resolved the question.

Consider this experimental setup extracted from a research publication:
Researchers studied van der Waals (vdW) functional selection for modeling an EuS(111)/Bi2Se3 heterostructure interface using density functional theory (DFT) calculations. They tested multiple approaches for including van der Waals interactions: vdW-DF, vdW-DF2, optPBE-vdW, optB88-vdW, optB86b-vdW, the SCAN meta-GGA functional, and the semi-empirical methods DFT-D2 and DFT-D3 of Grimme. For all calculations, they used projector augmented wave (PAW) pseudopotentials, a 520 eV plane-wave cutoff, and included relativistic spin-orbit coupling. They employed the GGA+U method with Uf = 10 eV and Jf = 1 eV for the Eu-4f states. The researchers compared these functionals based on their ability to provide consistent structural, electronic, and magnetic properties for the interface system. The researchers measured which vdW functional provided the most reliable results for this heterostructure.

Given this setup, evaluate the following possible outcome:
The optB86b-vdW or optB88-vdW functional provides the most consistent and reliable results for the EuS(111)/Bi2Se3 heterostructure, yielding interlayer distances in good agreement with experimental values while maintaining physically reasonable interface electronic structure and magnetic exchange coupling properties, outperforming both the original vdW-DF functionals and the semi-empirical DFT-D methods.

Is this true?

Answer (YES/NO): NO